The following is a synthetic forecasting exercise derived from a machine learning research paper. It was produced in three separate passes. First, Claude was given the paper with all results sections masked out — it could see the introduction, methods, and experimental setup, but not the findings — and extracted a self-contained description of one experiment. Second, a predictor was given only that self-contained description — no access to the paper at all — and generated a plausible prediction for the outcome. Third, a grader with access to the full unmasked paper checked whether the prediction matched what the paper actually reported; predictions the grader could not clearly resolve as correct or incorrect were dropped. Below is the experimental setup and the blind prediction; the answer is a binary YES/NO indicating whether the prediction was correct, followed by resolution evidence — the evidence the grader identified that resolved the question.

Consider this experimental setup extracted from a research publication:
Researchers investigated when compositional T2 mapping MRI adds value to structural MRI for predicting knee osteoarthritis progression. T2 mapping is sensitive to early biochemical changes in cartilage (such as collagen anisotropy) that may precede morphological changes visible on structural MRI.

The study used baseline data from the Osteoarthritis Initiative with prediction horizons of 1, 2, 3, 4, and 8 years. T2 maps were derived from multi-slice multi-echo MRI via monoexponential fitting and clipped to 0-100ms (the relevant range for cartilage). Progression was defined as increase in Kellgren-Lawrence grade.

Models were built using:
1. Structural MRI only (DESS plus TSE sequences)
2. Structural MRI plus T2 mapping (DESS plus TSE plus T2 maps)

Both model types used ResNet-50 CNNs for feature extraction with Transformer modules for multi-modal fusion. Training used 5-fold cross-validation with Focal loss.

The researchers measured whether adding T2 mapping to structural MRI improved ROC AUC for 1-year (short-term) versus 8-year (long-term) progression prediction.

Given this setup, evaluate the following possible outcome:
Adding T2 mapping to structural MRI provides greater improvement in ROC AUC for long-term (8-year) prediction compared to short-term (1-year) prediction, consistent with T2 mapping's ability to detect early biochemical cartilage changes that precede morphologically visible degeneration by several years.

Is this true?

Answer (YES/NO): NO